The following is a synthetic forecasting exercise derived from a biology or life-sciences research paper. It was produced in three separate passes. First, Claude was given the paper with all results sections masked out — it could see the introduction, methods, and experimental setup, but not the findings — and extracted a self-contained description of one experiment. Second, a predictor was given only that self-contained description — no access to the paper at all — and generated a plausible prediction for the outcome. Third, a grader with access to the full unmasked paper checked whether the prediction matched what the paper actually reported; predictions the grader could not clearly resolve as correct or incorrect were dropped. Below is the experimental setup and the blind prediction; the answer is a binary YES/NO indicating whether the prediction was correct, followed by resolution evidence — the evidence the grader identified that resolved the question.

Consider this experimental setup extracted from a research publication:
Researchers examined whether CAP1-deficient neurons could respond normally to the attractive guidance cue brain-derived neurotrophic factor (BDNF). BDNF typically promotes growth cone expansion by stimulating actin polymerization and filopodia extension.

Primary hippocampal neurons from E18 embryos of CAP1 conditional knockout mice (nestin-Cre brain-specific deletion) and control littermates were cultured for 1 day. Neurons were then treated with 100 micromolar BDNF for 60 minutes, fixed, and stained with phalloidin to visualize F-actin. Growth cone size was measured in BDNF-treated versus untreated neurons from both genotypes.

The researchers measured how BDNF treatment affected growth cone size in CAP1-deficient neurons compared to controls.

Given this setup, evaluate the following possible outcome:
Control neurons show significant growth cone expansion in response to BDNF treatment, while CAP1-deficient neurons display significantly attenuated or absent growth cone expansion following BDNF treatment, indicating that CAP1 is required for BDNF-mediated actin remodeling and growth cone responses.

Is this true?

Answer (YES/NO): YES